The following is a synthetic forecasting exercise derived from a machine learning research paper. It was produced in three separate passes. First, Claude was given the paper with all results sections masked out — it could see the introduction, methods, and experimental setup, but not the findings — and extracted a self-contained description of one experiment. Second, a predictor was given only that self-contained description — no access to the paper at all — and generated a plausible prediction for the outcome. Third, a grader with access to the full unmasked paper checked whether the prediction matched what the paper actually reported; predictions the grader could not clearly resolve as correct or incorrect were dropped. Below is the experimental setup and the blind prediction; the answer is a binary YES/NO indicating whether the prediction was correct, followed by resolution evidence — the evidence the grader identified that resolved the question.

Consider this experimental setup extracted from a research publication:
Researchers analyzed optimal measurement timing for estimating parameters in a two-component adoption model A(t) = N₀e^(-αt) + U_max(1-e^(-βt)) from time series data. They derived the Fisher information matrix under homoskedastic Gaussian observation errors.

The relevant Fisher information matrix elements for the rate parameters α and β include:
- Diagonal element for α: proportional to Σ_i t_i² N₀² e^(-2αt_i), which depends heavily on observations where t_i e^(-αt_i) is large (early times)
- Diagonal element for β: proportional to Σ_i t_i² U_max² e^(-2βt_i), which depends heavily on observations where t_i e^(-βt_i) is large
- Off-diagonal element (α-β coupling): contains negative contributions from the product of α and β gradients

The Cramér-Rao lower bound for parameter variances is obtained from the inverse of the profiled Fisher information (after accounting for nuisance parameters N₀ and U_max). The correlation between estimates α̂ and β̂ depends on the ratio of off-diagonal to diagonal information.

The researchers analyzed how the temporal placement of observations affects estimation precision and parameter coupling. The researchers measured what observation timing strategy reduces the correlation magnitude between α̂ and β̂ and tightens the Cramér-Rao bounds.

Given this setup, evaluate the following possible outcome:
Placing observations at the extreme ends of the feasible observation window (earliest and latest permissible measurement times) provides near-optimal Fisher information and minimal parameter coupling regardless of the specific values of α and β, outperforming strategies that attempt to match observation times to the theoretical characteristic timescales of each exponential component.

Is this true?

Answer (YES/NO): NO